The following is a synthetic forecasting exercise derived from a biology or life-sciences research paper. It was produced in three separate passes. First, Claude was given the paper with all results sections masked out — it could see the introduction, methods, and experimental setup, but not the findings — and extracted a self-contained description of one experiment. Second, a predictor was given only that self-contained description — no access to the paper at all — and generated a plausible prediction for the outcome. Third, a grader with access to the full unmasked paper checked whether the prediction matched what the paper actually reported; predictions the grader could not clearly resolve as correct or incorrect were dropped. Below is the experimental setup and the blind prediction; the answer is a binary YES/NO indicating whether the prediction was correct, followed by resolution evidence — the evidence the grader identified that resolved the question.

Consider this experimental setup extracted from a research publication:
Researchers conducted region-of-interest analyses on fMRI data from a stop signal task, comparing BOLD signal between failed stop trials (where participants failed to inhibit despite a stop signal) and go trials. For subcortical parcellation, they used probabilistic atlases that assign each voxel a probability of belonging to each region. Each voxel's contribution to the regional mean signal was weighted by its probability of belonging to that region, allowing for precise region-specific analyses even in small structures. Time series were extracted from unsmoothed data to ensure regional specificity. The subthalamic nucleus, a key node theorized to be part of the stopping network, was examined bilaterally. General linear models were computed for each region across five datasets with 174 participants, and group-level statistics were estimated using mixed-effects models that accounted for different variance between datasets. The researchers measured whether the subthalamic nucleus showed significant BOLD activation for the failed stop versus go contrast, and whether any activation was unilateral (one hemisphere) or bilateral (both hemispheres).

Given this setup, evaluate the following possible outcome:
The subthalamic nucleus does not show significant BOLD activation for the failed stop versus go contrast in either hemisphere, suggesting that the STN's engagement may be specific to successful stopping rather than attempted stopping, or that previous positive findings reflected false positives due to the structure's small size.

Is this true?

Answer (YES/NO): NO